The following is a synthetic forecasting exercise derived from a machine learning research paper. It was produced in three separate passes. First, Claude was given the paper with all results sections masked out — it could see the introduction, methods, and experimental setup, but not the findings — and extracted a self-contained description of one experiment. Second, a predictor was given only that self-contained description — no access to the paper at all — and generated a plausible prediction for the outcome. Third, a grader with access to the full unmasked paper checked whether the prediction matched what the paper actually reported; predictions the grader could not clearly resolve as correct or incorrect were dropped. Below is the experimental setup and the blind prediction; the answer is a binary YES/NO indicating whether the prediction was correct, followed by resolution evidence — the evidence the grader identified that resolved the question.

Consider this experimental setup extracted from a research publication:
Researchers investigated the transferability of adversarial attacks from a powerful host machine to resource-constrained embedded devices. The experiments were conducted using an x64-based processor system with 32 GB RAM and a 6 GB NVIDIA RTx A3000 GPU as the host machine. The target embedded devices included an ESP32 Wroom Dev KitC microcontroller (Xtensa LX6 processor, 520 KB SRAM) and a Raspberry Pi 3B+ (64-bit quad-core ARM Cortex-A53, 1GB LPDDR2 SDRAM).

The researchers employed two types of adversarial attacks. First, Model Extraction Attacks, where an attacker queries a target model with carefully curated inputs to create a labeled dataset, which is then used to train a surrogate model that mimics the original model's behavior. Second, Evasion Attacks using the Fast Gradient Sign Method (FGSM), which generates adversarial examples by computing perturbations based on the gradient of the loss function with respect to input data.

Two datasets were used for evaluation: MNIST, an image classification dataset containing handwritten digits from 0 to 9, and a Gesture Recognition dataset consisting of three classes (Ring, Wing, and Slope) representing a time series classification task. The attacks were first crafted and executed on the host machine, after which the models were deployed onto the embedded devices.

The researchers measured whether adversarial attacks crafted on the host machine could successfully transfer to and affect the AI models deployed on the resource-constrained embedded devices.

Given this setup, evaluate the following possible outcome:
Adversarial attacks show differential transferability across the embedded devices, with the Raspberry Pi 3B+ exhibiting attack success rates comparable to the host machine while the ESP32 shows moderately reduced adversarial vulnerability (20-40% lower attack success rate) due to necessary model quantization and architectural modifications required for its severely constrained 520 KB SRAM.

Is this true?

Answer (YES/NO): NO